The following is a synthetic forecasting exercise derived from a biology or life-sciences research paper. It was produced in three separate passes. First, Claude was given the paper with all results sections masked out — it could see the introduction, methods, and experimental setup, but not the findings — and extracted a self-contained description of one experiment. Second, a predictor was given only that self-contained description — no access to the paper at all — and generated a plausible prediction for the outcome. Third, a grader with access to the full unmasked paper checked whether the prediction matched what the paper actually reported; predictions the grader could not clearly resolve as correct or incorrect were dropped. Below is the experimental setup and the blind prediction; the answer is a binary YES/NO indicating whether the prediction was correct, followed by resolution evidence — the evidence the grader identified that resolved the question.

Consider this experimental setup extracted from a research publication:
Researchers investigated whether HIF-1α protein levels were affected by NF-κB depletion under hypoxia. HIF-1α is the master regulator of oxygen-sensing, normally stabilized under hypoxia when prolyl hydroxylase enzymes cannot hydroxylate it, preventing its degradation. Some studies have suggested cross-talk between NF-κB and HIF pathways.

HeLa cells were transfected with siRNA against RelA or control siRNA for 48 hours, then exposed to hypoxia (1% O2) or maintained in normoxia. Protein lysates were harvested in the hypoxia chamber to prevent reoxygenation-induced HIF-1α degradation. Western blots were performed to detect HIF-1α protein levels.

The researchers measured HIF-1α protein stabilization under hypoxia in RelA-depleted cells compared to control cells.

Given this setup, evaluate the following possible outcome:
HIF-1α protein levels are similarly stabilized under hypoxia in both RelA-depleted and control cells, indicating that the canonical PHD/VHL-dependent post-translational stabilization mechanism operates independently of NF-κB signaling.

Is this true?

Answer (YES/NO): YES